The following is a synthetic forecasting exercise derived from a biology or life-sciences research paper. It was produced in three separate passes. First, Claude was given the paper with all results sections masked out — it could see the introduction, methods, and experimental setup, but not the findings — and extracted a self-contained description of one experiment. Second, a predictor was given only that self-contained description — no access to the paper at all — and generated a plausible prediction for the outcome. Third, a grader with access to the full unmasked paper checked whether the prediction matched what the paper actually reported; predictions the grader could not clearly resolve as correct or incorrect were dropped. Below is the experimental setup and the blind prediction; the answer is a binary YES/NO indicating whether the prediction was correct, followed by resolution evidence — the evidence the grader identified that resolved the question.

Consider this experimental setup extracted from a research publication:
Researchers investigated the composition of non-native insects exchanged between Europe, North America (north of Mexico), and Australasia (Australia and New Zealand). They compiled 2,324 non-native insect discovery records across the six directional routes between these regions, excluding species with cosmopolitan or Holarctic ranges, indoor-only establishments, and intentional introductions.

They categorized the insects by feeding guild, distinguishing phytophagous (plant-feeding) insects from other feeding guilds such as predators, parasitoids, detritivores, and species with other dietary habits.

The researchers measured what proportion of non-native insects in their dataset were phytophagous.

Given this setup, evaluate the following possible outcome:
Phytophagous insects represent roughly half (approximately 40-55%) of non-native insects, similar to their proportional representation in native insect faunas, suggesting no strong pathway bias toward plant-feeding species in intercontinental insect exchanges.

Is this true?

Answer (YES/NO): NO